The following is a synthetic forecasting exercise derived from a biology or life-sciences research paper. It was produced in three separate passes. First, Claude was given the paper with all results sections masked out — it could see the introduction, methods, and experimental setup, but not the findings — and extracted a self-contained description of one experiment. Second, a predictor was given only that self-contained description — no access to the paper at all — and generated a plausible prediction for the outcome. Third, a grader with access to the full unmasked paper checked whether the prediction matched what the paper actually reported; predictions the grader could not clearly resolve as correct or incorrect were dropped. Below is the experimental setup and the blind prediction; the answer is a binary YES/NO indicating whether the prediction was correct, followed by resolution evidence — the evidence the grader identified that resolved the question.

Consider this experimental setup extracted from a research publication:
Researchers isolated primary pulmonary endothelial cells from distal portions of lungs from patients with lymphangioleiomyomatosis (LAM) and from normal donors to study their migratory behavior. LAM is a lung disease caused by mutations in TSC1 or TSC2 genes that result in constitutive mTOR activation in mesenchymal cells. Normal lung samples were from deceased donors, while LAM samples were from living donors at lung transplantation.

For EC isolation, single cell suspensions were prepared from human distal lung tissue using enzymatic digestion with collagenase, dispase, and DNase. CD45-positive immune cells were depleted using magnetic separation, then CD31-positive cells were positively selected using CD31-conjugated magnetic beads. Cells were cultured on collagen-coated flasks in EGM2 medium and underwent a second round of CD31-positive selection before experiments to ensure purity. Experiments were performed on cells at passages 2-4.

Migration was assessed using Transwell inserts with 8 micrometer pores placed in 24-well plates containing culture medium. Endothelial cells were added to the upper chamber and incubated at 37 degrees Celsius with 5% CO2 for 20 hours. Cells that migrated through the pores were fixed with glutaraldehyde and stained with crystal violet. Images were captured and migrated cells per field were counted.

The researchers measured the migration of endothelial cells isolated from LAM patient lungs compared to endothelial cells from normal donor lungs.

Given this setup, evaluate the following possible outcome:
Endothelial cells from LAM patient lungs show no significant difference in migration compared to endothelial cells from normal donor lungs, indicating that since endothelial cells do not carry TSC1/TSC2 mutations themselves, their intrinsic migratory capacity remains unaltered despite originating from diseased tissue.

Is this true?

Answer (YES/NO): NO